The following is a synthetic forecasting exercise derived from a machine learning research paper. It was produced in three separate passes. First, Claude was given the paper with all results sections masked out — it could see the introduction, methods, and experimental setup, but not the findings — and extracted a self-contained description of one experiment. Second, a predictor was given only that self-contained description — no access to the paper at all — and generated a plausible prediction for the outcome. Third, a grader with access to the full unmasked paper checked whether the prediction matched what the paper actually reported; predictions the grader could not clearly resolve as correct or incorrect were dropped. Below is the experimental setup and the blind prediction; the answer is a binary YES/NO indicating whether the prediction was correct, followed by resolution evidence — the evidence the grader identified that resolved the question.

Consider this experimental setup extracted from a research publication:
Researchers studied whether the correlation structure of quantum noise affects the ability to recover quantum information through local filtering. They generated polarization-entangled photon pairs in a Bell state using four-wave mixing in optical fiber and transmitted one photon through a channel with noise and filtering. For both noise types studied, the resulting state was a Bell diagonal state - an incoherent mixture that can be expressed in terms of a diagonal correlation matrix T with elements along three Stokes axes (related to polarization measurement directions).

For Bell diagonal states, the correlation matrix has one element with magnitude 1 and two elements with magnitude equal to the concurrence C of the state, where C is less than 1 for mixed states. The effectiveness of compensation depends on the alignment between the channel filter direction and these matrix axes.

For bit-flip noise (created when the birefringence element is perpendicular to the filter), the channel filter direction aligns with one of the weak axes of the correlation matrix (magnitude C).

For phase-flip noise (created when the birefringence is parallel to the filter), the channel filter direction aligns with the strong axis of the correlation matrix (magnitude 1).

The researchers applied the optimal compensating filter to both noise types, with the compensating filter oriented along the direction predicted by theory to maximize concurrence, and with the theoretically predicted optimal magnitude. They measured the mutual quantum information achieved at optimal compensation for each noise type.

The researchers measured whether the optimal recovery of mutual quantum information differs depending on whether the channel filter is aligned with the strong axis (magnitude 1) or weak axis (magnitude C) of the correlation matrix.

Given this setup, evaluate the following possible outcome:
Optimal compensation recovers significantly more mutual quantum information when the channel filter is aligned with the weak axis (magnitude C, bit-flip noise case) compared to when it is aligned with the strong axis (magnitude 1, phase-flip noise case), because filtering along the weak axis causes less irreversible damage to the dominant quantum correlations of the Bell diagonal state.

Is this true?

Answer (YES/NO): NO